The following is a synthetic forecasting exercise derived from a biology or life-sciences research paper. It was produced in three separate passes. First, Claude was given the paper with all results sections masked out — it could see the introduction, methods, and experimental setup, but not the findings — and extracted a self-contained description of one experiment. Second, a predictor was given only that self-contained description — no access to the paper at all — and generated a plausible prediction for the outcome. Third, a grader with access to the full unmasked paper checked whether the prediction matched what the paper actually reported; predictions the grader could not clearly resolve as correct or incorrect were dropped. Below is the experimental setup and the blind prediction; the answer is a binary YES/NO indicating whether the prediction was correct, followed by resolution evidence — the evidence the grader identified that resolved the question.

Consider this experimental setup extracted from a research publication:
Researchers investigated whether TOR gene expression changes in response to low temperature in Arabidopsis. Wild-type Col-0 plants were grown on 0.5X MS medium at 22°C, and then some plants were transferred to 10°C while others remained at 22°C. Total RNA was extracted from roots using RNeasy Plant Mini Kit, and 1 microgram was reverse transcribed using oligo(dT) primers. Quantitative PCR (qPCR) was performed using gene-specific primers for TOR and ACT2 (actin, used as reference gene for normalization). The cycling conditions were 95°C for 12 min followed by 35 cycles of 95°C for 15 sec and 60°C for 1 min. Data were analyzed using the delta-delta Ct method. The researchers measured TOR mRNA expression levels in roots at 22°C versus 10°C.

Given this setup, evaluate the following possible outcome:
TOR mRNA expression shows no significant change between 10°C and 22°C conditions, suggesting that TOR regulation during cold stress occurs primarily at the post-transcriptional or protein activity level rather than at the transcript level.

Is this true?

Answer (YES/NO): NO